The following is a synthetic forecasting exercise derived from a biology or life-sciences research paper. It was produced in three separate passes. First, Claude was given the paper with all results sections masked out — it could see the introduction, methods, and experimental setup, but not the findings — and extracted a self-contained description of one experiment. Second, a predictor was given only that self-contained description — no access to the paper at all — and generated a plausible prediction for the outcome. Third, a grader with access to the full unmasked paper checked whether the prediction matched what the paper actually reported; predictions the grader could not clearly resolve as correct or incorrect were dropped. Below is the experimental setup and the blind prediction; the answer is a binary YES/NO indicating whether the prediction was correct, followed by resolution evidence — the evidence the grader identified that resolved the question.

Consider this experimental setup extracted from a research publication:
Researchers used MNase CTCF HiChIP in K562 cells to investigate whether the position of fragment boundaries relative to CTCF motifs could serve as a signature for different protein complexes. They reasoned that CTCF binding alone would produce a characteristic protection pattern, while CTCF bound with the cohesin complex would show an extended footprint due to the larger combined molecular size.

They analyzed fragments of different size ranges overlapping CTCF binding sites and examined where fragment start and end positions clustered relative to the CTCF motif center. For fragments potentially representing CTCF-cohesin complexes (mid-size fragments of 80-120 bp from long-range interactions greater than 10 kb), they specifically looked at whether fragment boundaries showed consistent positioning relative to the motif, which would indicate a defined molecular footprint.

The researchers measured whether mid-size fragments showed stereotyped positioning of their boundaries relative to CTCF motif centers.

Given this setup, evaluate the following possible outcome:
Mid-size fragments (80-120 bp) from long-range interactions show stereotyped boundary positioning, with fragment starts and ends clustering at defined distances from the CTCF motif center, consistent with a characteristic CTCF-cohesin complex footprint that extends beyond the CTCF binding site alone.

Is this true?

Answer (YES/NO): YES